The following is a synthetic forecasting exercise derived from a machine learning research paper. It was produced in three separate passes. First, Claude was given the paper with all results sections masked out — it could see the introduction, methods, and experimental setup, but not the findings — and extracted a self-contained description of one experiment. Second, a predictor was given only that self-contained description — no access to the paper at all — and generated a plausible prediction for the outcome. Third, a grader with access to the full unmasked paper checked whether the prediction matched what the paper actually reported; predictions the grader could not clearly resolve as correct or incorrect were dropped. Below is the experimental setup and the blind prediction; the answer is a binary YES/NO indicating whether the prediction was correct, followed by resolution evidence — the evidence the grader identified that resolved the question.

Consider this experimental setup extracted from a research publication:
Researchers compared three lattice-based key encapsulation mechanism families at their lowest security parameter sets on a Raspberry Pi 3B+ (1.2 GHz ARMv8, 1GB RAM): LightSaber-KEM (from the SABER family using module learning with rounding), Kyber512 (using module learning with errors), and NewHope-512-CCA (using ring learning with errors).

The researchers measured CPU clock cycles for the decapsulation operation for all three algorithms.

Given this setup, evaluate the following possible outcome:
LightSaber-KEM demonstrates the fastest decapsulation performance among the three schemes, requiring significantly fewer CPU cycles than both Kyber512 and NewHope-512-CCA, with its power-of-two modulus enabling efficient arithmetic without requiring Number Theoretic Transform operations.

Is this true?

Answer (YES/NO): YES